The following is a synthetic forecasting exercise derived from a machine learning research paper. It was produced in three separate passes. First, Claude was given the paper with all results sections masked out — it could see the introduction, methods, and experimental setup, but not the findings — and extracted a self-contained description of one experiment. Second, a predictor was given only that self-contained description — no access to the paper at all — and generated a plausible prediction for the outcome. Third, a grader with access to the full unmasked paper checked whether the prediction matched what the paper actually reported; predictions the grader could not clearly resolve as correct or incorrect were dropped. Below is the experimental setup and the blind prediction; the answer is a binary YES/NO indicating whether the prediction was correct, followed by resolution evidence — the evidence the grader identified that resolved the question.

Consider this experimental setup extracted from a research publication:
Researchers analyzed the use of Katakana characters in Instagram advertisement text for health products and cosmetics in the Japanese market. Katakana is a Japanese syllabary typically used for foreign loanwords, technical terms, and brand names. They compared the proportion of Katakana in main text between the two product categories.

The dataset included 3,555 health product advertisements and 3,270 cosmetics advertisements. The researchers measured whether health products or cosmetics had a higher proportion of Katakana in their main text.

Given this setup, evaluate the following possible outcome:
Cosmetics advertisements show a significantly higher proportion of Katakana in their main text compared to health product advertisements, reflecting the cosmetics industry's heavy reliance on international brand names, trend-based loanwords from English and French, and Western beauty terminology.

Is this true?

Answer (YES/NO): NO